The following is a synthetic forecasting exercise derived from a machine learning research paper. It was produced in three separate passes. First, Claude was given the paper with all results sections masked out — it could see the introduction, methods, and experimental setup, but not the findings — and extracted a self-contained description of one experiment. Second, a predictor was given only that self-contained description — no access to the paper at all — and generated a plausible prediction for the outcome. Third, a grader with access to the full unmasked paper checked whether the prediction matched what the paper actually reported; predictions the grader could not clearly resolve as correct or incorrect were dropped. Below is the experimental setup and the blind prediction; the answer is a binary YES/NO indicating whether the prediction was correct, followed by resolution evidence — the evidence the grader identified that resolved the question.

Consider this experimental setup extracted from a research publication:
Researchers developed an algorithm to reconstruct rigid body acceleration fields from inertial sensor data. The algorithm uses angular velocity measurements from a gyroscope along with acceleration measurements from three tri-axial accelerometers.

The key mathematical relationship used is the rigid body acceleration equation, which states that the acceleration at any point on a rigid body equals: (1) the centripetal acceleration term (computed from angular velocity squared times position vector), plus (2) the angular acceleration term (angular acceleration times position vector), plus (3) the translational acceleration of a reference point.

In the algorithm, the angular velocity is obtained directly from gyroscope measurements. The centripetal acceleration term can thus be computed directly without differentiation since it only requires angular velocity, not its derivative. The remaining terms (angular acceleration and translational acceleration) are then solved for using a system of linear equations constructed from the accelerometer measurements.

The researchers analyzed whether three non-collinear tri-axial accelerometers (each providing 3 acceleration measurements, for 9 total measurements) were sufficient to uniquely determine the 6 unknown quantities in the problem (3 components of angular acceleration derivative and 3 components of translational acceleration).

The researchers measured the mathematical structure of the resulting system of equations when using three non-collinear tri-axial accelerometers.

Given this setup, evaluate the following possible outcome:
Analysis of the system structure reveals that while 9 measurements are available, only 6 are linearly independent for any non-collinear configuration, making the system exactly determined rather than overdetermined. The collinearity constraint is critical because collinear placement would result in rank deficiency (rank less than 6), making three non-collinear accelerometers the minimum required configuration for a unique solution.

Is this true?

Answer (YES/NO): NO